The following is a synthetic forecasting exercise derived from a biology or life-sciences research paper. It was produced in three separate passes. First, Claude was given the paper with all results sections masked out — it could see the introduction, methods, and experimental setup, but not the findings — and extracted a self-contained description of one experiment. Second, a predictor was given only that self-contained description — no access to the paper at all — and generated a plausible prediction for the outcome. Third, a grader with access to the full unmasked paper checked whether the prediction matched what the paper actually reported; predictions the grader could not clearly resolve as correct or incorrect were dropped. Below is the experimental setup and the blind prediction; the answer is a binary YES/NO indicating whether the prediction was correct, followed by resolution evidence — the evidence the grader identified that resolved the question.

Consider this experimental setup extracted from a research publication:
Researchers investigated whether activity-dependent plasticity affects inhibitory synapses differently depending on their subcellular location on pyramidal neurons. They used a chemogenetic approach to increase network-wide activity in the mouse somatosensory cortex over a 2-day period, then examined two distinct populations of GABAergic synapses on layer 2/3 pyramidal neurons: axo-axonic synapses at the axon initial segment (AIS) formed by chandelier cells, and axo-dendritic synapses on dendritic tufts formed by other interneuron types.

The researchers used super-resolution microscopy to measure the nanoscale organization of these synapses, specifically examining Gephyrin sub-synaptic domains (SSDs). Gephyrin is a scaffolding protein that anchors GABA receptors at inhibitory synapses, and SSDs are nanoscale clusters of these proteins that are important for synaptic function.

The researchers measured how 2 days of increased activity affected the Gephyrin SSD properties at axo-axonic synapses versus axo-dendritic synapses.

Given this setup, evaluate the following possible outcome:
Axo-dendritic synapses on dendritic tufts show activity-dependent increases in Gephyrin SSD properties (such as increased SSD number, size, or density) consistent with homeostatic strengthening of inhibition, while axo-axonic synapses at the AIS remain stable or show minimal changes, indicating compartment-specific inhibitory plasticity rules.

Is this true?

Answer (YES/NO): NO